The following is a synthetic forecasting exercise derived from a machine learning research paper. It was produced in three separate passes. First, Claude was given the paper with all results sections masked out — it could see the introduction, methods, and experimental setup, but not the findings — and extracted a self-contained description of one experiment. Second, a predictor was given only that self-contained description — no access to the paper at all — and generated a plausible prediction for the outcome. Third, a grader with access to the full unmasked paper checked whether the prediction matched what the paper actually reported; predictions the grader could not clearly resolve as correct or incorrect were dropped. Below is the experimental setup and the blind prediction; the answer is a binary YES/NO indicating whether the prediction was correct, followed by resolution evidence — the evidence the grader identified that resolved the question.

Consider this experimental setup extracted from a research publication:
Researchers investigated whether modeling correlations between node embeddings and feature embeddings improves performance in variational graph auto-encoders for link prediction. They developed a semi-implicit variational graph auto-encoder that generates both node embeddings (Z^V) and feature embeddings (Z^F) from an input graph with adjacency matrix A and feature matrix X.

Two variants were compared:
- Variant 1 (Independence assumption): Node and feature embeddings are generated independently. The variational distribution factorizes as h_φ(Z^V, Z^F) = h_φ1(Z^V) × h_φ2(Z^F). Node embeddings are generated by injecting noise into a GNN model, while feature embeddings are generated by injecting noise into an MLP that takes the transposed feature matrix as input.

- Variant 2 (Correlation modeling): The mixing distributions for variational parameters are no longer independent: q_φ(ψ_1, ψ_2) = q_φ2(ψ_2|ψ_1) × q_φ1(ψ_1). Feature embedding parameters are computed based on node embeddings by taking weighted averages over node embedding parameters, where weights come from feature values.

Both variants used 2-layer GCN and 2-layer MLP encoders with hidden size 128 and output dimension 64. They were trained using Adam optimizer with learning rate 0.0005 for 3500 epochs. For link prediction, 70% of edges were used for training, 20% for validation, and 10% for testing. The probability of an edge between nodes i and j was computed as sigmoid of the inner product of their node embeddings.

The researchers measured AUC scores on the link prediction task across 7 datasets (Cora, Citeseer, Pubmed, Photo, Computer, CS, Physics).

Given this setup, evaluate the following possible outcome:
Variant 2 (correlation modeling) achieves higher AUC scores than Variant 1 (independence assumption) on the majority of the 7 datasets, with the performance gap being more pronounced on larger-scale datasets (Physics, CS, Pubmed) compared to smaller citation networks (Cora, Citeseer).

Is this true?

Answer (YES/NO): NO